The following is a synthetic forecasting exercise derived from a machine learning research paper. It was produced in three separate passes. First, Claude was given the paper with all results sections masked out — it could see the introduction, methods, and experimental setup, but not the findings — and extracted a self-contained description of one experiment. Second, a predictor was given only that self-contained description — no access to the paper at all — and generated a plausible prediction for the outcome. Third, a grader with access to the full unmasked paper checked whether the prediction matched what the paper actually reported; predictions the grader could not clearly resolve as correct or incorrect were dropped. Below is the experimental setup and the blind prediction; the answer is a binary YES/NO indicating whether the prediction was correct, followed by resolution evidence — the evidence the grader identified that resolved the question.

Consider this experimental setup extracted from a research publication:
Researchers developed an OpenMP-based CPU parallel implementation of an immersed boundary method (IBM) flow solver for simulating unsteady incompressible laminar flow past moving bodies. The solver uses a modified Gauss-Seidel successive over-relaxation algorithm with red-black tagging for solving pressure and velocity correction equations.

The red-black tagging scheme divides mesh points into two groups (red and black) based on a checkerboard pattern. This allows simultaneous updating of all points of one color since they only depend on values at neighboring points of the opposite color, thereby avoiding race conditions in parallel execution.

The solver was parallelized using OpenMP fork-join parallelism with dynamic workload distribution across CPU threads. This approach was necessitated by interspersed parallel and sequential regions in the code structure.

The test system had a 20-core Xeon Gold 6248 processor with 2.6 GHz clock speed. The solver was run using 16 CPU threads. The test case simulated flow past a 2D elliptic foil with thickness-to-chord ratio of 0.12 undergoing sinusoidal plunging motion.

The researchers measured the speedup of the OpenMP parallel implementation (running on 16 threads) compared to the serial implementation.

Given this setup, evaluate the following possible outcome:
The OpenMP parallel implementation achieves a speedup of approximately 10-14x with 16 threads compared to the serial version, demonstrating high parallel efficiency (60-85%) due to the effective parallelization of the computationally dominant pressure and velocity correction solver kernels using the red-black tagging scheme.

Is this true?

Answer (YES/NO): NO